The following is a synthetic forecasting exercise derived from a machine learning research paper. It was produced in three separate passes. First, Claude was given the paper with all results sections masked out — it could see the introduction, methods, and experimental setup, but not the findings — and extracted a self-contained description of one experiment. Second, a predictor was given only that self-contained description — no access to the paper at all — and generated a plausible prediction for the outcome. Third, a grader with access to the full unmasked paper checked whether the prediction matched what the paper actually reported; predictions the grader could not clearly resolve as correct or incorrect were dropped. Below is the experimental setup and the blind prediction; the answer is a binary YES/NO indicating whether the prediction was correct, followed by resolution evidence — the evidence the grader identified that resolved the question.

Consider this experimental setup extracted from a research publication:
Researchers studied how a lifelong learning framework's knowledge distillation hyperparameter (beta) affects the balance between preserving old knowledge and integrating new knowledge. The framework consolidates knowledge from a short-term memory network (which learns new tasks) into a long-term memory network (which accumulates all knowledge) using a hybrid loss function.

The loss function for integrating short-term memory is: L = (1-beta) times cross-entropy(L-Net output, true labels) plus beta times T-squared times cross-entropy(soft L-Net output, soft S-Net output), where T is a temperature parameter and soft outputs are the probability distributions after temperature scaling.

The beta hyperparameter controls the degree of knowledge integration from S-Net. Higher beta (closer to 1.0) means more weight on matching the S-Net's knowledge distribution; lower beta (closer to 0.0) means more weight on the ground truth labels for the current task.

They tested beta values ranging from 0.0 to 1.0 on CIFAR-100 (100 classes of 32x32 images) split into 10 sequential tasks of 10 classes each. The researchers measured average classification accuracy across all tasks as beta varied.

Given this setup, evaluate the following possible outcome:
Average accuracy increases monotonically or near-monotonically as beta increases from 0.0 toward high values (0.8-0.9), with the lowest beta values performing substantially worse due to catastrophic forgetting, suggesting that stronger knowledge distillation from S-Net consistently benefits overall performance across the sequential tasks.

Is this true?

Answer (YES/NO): NO